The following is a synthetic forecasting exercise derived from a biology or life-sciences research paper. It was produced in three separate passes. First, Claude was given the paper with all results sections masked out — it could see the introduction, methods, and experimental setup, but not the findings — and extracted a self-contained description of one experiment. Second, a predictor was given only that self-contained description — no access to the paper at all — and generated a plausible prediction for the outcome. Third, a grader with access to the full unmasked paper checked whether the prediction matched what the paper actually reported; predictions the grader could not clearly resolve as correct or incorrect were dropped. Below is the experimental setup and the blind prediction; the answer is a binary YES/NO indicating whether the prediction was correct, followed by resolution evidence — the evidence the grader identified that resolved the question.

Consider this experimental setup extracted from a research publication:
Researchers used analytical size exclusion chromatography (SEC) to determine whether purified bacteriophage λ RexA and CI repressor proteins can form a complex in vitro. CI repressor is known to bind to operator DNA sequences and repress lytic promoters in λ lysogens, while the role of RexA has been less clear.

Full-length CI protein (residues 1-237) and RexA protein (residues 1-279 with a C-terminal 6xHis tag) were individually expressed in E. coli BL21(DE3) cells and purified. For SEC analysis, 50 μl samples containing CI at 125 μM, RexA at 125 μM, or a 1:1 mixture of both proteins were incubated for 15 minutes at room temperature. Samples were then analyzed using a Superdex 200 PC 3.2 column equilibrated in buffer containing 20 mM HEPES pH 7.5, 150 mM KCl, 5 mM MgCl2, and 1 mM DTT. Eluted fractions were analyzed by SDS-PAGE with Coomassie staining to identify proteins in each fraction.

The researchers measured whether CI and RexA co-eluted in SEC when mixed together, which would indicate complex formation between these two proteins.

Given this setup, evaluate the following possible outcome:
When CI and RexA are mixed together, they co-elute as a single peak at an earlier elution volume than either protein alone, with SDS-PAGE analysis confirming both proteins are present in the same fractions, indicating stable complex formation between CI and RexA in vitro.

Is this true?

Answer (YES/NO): NO